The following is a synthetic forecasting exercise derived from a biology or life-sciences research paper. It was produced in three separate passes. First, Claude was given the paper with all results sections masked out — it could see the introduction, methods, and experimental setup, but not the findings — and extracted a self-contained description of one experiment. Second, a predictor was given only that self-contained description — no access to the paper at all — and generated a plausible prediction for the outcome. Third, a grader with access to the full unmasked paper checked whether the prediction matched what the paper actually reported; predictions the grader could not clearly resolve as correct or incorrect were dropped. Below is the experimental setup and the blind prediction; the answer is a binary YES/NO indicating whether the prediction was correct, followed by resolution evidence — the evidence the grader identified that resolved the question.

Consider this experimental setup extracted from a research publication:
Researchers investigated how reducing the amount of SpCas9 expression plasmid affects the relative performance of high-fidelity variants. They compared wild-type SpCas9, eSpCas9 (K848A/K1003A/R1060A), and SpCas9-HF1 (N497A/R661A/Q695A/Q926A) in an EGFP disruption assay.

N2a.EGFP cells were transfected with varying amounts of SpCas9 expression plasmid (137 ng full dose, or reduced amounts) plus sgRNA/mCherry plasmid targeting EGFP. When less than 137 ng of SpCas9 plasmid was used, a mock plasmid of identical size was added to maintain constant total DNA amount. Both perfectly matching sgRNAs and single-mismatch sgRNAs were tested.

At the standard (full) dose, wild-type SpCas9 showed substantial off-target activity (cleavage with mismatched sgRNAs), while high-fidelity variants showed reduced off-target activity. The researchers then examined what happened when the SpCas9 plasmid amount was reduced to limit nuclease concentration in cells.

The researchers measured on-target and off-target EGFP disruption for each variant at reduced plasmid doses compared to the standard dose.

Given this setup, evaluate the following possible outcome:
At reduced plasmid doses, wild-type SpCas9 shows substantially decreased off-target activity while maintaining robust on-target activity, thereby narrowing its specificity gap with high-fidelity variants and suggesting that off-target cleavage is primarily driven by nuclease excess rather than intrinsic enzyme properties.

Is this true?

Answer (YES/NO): NO